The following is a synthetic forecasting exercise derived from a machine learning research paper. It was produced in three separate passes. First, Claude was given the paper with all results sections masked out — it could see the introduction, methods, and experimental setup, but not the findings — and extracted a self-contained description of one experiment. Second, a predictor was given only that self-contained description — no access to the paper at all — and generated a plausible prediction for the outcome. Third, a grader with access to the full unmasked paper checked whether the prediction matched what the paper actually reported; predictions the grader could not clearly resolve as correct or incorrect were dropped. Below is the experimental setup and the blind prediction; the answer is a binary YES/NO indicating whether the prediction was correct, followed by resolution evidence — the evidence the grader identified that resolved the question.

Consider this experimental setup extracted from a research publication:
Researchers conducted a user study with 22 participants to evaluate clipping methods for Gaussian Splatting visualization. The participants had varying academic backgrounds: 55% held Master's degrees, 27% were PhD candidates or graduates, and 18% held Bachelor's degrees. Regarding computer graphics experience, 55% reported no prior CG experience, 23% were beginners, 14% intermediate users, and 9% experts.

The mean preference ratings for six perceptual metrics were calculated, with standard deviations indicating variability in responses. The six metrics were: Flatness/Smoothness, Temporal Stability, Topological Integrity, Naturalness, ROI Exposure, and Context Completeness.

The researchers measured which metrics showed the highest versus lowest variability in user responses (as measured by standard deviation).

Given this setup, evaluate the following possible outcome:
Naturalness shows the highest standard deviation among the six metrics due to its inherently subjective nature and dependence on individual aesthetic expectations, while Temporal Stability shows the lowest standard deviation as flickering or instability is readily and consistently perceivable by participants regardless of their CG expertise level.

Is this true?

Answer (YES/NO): NO